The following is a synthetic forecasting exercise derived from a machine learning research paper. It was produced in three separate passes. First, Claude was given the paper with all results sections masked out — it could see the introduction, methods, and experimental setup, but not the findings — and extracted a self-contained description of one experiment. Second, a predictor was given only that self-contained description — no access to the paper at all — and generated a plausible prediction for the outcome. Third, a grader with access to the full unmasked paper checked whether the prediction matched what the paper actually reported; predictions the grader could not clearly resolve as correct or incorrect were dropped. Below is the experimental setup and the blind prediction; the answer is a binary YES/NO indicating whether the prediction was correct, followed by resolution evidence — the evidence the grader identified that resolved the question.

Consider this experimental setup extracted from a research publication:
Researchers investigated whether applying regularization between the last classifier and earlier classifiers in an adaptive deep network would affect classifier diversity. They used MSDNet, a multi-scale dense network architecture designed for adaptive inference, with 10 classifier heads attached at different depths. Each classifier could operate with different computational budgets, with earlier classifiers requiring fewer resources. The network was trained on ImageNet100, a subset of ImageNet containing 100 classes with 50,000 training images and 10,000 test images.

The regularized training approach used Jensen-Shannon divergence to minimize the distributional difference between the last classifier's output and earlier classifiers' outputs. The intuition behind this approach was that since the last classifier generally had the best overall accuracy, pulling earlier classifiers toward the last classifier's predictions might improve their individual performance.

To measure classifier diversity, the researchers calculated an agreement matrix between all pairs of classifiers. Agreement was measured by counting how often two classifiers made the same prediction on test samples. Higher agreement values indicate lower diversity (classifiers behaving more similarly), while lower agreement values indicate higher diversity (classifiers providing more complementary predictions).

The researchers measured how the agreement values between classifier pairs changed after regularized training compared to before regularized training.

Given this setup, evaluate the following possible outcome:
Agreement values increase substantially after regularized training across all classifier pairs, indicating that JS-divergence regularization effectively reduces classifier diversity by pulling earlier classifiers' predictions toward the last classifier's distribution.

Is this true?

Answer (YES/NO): NO